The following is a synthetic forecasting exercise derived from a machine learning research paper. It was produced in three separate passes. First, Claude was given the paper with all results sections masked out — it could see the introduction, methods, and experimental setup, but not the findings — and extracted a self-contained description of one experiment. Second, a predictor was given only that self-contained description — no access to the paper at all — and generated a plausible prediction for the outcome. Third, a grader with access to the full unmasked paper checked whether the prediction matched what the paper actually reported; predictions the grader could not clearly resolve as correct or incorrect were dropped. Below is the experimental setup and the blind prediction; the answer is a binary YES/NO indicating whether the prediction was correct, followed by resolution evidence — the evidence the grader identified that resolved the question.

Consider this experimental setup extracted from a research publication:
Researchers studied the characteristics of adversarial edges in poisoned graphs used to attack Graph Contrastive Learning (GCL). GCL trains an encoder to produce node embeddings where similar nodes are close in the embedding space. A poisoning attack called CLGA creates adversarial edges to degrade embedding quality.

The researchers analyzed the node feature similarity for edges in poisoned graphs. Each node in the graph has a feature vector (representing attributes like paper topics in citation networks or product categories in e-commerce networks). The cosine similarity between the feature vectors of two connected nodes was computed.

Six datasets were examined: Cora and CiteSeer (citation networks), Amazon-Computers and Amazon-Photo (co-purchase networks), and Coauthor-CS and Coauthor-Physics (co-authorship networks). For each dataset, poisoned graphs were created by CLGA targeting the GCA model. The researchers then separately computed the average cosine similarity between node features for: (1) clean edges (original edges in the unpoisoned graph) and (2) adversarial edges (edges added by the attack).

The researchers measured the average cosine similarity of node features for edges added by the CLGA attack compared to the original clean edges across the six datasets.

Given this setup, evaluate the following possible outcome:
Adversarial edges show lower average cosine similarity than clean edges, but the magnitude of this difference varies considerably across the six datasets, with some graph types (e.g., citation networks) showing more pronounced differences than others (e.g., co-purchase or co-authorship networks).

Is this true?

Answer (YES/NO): NO